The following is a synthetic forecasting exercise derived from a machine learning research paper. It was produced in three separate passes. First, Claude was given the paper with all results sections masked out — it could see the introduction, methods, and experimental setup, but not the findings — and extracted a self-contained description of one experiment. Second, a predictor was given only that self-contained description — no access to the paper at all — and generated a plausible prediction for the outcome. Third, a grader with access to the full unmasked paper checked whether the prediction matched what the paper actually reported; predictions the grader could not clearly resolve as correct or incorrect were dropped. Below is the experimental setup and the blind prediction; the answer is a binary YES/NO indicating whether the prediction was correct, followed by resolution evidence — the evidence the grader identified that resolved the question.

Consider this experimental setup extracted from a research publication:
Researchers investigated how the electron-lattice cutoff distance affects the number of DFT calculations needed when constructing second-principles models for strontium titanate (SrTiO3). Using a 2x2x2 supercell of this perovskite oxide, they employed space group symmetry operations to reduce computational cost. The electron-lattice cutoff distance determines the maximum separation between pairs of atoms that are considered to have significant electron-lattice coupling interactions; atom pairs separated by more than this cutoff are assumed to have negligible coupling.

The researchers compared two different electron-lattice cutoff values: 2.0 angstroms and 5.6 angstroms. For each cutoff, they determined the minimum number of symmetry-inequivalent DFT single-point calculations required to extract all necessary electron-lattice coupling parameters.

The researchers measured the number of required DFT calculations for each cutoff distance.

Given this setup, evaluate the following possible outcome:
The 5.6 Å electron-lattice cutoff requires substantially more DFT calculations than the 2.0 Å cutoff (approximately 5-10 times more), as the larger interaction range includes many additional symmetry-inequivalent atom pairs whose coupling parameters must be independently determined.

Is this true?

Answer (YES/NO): NO